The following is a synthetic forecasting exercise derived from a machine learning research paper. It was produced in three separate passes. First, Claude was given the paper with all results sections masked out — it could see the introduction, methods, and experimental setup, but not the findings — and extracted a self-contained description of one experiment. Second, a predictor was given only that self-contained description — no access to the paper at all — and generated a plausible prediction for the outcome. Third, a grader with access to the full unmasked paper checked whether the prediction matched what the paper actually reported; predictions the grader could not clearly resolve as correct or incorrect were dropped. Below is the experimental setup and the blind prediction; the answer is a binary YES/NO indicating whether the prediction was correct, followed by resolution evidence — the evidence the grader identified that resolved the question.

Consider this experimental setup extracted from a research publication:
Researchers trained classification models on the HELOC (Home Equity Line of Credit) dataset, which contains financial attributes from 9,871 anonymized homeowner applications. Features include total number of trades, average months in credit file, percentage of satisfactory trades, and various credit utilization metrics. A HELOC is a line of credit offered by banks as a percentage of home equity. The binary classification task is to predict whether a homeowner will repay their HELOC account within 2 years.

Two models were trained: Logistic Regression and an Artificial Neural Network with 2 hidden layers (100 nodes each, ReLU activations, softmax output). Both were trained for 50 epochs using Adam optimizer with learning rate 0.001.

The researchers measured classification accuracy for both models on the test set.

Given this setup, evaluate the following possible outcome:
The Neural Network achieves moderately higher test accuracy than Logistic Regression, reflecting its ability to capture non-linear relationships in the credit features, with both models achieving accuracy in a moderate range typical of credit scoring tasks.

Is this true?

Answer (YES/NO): NO